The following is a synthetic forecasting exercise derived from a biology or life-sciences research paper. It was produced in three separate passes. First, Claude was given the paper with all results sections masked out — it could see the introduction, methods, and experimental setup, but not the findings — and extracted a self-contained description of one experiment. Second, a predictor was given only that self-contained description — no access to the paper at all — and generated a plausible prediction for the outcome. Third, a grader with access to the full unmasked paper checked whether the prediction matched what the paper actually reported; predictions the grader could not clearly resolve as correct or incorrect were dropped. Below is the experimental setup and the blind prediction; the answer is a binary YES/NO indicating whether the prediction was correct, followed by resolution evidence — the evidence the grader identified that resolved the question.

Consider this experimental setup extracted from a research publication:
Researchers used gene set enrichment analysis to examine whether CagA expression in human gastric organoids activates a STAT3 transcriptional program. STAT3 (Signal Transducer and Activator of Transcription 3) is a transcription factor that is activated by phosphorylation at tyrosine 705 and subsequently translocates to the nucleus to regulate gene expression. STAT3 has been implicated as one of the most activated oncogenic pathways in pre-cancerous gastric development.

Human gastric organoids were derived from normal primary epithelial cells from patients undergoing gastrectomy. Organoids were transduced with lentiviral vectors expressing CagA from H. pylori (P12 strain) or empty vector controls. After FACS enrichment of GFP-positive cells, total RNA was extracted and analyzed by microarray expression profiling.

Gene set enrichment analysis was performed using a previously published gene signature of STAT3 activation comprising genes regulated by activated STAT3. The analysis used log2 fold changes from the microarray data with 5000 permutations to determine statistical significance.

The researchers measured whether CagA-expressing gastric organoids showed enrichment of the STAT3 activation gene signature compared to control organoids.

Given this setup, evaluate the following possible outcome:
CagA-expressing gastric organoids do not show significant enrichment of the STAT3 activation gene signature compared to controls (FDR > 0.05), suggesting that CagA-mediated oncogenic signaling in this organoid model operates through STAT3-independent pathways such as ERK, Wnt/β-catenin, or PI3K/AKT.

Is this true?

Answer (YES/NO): NO